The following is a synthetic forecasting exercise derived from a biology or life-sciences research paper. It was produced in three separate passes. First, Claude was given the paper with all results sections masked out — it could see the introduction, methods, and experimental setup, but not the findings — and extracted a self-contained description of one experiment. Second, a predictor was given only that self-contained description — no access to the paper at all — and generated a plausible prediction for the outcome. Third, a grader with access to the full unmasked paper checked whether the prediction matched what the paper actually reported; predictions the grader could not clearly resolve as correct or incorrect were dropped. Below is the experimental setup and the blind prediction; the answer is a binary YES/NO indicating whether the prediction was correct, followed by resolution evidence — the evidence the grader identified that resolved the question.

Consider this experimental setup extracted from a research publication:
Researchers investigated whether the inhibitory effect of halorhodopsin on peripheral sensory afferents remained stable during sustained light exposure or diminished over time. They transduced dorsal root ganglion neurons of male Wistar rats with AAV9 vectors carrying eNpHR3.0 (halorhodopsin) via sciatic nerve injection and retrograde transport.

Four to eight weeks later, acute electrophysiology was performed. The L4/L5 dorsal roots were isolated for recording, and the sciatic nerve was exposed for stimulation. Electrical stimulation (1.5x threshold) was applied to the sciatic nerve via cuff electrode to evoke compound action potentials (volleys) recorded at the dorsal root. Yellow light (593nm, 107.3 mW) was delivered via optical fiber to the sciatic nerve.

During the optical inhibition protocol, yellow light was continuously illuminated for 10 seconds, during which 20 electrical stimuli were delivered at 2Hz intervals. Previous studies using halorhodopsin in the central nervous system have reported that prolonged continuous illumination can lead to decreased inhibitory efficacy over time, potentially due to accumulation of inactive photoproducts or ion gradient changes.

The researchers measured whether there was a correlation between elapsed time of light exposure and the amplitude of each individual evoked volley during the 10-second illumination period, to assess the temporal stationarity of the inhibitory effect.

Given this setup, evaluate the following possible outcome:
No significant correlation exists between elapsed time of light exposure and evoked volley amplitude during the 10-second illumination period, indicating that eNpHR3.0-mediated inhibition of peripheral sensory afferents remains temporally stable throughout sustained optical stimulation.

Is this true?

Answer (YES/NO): YES